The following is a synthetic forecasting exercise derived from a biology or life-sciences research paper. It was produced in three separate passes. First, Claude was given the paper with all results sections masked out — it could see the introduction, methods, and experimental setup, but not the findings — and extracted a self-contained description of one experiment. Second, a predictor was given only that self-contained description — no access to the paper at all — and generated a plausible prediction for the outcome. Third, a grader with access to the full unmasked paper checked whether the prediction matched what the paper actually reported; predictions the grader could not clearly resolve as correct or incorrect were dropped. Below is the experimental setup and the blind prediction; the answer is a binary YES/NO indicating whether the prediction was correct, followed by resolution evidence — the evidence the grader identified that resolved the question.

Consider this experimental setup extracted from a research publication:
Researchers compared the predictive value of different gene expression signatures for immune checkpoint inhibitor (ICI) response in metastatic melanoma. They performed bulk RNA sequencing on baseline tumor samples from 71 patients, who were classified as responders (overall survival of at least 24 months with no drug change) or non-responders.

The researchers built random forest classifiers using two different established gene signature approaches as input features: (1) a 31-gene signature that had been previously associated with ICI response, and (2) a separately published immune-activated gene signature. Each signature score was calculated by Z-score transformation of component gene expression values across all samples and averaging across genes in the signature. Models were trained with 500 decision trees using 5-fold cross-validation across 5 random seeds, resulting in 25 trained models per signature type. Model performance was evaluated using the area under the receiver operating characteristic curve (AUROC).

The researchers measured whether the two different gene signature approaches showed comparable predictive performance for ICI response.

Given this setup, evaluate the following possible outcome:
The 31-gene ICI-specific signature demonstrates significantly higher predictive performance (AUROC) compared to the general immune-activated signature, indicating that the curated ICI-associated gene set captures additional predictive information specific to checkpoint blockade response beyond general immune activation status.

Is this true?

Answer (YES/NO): NO